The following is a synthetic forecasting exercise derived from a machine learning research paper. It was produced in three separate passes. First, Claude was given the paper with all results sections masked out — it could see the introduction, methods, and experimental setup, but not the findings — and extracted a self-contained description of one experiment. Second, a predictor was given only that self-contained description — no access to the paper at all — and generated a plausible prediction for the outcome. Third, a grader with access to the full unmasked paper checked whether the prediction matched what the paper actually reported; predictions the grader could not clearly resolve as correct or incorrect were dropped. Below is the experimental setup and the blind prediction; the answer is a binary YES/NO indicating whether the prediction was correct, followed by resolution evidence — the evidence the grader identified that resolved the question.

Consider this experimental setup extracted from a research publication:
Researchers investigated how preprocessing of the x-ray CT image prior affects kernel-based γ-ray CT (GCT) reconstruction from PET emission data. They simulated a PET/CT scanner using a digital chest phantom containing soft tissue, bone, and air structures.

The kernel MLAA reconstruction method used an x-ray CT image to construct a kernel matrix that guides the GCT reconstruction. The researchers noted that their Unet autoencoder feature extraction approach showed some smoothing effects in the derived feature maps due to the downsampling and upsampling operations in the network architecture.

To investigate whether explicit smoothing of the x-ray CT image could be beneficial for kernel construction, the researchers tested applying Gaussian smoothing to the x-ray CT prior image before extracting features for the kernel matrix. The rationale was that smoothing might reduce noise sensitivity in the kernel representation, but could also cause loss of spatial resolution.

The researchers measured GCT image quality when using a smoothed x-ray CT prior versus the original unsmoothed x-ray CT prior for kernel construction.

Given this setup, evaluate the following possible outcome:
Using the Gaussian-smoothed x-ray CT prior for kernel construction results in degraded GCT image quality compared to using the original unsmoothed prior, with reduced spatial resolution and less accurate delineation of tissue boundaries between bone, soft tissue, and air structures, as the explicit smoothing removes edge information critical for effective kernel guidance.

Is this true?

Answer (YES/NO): YES